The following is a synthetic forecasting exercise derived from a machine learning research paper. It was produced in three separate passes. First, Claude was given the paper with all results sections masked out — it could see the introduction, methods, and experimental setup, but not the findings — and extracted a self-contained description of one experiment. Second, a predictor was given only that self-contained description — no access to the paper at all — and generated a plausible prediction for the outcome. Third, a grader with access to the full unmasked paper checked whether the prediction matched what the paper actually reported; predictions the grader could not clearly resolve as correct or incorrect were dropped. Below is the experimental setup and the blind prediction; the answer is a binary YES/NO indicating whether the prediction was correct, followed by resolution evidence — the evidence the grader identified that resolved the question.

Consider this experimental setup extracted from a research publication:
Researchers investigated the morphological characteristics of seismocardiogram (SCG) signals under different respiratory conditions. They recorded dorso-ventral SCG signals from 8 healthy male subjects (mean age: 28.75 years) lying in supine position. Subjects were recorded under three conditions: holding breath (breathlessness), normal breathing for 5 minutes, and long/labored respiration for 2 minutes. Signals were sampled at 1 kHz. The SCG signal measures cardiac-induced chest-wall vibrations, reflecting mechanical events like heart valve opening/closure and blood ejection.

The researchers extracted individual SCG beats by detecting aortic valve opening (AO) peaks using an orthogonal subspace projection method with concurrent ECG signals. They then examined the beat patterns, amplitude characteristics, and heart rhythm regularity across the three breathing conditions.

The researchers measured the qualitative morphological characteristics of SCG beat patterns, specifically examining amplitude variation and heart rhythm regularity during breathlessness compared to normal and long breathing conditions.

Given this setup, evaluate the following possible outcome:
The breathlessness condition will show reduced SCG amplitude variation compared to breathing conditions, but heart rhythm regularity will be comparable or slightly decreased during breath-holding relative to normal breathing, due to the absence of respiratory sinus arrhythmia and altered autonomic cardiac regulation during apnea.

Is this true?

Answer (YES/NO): NO